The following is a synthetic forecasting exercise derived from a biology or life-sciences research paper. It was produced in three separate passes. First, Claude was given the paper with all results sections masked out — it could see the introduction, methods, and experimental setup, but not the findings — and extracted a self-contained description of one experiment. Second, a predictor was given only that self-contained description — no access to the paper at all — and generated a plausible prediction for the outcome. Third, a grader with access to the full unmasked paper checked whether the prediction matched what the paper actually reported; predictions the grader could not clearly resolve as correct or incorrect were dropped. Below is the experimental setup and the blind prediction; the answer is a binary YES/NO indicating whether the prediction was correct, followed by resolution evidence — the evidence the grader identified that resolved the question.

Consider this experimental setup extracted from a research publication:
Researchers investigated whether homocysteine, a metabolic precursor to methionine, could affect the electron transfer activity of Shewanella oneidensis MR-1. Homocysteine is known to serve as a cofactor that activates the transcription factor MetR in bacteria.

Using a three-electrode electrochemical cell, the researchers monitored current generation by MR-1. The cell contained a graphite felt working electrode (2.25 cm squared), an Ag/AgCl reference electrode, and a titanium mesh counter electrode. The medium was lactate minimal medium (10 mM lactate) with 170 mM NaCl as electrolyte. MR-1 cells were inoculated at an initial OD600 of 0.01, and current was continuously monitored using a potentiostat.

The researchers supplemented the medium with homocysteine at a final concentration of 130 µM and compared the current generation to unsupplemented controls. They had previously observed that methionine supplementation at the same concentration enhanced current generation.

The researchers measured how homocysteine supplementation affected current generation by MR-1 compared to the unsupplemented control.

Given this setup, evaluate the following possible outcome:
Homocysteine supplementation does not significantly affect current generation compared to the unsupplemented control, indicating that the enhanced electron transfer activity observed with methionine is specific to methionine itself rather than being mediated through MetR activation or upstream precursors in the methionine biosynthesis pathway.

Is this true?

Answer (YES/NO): NO